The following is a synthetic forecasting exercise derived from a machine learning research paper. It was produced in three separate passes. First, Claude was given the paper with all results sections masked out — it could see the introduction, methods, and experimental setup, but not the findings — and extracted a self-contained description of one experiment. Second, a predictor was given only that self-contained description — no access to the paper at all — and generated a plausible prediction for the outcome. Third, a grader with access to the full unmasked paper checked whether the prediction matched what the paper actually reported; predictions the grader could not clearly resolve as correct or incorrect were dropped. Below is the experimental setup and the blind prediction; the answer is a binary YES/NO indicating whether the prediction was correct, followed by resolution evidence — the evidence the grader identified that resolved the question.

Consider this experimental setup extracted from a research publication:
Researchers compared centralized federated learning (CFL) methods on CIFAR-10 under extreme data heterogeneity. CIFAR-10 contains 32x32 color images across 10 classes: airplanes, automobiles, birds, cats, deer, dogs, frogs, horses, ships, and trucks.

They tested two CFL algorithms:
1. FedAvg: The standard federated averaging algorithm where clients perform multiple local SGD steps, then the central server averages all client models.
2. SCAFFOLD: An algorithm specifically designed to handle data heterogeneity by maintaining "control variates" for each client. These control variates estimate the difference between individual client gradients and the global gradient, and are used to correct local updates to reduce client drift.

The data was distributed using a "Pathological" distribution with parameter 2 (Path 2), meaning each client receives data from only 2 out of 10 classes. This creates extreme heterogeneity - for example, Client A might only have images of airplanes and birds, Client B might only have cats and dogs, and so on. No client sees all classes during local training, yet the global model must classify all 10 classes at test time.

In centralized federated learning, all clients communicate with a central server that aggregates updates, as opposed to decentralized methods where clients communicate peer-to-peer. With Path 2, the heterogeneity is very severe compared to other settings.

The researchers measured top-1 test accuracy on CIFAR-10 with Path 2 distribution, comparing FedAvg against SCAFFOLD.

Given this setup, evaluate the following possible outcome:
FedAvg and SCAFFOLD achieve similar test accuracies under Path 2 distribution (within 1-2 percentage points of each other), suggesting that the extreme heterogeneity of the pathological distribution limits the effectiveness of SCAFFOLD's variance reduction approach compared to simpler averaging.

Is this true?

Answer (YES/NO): NO